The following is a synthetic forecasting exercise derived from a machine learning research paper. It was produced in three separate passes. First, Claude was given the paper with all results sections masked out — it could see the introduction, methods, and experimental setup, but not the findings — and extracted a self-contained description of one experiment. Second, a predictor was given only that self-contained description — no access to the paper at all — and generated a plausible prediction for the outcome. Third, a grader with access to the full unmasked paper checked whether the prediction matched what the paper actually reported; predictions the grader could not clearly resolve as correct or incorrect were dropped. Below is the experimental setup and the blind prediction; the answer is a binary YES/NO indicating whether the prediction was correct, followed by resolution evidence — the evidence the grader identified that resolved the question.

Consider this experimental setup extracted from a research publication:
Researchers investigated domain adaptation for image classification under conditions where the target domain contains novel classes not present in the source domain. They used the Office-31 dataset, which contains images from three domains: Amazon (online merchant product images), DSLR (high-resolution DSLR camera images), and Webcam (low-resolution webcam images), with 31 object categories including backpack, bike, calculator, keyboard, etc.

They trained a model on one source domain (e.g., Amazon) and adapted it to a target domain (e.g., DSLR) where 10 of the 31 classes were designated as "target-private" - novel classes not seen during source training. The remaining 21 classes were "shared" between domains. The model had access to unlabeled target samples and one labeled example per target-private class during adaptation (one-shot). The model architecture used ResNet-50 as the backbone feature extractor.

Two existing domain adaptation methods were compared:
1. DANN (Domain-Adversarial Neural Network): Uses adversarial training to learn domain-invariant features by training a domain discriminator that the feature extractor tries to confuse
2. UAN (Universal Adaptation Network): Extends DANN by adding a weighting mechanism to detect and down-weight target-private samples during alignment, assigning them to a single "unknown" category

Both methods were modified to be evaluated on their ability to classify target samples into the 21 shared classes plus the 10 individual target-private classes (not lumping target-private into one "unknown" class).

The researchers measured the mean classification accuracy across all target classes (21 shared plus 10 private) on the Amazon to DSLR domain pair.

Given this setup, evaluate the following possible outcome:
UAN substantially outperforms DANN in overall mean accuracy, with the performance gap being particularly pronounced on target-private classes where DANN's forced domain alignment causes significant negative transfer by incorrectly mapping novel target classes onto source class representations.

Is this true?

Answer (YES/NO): NO